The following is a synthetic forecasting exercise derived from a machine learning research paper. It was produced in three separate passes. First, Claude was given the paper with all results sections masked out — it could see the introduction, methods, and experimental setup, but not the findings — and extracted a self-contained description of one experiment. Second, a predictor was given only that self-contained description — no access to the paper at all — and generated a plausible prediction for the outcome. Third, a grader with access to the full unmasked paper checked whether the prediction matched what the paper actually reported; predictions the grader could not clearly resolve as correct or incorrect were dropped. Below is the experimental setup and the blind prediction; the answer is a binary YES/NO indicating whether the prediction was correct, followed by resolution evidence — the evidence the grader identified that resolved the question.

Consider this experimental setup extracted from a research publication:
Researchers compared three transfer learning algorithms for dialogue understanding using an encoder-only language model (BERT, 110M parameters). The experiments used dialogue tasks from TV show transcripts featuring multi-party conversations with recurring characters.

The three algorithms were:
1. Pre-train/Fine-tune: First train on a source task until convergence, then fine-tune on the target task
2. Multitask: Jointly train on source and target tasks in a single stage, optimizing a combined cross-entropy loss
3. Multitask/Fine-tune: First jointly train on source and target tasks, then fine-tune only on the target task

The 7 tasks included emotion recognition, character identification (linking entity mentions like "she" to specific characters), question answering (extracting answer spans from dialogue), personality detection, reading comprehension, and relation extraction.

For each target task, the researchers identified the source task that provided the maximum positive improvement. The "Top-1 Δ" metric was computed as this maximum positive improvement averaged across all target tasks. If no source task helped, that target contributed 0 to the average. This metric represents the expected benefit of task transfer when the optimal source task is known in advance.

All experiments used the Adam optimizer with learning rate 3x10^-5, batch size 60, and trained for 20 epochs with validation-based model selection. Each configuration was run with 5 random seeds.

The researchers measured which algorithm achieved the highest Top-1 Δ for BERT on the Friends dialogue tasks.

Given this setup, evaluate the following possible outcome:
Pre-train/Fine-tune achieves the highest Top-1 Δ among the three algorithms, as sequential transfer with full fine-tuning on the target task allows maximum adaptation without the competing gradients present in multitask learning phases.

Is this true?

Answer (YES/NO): NO